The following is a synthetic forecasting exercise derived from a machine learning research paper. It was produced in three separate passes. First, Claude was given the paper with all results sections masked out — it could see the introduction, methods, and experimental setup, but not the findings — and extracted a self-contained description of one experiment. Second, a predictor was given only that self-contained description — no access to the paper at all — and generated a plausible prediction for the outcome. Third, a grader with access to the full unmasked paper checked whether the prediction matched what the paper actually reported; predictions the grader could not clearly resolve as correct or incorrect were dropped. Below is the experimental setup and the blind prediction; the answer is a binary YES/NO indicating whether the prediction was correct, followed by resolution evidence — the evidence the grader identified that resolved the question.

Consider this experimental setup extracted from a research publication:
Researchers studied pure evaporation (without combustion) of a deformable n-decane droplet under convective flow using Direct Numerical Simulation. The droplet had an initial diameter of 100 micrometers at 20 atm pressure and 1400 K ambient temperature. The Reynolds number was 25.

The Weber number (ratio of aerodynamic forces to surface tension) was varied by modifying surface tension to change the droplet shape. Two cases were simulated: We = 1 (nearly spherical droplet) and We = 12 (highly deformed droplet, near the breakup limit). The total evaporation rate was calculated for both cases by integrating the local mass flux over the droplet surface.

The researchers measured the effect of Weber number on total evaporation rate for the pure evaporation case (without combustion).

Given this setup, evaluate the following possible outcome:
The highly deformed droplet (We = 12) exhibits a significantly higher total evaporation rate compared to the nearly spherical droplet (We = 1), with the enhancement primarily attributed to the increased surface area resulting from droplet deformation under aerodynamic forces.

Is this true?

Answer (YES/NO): NO